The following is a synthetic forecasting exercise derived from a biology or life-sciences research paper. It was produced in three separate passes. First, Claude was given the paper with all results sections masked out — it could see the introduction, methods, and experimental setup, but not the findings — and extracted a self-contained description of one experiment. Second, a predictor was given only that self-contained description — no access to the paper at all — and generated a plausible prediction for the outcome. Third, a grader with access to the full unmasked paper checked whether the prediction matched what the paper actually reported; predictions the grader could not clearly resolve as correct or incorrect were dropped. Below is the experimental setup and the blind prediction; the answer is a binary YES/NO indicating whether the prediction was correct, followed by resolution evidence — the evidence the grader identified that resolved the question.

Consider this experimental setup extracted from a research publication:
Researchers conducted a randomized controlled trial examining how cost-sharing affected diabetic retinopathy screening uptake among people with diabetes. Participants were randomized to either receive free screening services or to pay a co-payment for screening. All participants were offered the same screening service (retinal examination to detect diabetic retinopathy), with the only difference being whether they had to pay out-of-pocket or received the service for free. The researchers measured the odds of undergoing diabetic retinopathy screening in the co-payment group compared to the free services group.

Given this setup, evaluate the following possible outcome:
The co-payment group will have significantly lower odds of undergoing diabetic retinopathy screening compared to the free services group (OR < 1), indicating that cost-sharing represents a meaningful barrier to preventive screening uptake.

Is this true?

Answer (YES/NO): YES